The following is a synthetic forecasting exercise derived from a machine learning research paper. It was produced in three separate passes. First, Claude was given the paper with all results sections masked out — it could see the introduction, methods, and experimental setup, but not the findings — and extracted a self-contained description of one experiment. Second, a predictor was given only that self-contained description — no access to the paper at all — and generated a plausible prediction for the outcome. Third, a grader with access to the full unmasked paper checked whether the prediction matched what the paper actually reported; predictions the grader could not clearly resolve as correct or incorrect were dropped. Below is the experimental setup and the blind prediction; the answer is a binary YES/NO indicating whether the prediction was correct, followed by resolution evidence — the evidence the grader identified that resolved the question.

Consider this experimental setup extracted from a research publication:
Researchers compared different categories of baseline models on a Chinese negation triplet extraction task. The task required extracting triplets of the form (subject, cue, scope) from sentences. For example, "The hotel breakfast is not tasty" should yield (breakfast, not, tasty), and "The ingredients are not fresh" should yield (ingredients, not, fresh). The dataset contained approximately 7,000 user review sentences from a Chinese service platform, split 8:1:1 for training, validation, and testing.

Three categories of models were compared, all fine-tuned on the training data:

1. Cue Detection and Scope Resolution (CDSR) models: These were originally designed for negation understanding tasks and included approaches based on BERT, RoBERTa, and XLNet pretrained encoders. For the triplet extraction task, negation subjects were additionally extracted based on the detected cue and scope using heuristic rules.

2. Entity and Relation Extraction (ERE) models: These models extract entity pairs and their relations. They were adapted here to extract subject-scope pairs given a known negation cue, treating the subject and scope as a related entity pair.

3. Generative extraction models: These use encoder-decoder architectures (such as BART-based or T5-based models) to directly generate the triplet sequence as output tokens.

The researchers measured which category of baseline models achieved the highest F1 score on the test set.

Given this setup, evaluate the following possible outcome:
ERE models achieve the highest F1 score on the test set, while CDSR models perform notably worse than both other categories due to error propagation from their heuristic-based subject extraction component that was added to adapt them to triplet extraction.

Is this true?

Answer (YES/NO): NO